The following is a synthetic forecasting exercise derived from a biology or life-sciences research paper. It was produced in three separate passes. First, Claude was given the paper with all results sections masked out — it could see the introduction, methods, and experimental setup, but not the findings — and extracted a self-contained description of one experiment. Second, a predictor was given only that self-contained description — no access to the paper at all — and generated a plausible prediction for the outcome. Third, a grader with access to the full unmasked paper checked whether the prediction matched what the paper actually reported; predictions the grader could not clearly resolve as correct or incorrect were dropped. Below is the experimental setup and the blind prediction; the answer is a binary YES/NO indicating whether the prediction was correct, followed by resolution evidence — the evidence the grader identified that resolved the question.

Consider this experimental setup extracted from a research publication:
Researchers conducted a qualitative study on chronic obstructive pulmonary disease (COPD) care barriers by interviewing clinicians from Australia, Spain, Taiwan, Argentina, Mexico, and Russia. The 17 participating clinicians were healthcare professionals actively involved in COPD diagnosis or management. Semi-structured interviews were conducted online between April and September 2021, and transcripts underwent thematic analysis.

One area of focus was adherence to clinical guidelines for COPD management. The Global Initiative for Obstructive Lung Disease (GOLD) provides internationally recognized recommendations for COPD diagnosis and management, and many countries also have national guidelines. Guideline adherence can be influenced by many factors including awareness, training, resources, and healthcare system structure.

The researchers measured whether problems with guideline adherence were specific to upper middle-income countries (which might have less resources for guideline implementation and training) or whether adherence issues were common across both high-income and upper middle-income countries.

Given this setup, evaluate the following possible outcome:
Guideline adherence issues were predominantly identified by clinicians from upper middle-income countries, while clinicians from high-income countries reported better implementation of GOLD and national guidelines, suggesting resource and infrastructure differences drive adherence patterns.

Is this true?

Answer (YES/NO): NO